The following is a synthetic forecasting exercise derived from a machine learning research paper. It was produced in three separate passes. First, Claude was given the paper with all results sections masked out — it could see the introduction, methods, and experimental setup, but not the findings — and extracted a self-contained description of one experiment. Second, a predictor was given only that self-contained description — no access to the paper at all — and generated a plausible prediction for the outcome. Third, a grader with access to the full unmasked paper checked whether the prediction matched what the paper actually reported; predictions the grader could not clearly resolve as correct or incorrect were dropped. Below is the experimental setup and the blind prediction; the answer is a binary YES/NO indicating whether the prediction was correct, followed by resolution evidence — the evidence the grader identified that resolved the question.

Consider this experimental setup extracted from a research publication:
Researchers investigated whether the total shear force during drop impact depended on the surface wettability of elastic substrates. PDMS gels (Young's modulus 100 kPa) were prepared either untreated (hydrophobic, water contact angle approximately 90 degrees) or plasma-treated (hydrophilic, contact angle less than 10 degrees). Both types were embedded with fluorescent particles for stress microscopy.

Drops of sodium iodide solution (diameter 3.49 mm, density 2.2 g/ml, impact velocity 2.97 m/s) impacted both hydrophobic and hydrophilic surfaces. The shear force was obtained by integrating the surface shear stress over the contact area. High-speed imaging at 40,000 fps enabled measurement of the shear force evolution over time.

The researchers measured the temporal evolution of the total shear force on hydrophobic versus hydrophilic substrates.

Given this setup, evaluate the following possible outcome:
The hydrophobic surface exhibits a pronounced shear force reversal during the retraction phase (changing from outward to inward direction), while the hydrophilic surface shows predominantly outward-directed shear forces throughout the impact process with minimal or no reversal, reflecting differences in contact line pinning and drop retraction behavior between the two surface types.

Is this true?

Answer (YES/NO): NO